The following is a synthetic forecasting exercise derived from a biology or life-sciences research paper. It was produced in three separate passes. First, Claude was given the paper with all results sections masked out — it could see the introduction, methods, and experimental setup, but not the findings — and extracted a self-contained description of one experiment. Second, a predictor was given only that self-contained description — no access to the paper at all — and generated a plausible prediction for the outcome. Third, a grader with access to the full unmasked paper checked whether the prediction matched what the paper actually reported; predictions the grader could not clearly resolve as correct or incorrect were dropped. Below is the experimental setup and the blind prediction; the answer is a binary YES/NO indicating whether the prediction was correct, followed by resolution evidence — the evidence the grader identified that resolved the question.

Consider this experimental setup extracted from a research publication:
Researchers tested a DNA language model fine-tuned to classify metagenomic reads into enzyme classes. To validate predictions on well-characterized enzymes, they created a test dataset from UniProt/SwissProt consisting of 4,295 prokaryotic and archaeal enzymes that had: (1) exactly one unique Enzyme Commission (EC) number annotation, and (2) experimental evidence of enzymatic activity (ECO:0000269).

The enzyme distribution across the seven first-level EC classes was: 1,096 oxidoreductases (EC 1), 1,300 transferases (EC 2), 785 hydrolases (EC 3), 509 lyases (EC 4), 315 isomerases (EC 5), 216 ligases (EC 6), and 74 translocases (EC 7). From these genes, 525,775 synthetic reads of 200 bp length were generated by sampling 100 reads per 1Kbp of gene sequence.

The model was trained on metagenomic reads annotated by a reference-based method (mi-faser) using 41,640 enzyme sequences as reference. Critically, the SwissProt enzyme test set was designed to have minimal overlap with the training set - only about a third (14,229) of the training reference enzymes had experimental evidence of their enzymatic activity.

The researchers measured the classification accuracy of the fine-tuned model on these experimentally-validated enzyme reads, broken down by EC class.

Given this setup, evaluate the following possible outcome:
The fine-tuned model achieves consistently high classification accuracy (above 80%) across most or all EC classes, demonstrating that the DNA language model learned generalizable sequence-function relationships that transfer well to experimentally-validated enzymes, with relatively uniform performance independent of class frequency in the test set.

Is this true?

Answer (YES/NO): NO